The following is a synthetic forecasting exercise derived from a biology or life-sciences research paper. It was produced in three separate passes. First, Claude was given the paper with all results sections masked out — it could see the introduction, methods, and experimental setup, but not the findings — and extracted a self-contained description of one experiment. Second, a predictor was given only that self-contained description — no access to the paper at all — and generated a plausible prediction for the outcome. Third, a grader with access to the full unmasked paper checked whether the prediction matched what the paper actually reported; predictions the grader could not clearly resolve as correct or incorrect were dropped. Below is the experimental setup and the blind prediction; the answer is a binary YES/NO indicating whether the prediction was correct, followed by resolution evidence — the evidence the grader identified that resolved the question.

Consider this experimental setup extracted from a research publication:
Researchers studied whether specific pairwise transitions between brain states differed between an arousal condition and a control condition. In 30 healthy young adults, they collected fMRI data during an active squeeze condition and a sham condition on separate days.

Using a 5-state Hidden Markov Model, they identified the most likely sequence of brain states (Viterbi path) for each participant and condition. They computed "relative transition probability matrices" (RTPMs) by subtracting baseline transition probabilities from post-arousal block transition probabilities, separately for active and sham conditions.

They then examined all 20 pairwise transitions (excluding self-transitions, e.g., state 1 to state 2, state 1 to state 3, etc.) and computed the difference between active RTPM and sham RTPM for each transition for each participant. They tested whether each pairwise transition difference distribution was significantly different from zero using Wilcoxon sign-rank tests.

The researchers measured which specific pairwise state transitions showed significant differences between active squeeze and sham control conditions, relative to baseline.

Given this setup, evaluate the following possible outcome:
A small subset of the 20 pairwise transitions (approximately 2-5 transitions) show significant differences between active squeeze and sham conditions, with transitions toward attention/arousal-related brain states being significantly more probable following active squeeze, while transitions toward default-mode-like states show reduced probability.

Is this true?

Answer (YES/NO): NO